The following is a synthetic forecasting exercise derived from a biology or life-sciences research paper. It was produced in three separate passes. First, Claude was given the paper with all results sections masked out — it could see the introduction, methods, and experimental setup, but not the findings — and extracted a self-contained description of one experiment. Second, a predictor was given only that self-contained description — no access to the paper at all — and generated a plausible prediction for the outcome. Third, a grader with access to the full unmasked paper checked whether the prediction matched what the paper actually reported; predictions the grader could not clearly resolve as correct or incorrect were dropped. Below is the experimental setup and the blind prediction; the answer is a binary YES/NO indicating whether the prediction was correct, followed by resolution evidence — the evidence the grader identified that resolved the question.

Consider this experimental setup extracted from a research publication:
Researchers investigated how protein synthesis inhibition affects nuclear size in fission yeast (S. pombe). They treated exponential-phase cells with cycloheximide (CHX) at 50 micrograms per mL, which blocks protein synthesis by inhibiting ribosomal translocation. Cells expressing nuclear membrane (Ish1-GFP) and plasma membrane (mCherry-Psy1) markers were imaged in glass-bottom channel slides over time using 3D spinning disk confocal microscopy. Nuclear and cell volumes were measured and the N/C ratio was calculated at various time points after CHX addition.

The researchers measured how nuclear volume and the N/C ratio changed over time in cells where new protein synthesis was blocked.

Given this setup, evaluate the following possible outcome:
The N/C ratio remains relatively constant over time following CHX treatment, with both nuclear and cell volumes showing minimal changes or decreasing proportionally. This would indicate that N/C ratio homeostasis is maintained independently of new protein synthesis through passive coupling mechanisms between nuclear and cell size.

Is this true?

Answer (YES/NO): NO